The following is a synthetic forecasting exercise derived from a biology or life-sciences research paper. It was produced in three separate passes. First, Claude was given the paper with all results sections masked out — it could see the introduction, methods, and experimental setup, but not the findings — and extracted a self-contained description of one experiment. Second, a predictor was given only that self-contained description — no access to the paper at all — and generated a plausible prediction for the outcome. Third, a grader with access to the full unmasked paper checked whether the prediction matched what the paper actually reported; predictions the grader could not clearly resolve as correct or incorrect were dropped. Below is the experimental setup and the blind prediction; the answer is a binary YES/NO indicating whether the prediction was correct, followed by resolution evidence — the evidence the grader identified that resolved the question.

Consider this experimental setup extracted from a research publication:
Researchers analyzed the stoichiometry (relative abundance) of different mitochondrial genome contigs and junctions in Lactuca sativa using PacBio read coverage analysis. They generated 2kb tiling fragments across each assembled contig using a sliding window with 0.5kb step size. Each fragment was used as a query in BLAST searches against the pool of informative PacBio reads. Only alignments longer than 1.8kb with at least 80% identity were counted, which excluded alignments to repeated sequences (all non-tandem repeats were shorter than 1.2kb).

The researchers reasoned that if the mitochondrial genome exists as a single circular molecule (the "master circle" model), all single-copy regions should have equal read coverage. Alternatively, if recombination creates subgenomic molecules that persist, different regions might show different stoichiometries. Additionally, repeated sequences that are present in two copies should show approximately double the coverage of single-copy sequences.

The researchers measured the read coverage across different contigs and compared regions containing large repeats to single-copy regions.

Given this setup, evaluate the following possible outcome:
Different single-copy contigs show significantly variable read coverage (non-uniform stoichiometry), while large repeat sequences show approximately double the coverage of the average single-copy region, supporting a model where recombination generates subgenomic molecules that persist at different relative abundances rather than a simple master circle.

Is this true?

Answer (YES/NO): NO